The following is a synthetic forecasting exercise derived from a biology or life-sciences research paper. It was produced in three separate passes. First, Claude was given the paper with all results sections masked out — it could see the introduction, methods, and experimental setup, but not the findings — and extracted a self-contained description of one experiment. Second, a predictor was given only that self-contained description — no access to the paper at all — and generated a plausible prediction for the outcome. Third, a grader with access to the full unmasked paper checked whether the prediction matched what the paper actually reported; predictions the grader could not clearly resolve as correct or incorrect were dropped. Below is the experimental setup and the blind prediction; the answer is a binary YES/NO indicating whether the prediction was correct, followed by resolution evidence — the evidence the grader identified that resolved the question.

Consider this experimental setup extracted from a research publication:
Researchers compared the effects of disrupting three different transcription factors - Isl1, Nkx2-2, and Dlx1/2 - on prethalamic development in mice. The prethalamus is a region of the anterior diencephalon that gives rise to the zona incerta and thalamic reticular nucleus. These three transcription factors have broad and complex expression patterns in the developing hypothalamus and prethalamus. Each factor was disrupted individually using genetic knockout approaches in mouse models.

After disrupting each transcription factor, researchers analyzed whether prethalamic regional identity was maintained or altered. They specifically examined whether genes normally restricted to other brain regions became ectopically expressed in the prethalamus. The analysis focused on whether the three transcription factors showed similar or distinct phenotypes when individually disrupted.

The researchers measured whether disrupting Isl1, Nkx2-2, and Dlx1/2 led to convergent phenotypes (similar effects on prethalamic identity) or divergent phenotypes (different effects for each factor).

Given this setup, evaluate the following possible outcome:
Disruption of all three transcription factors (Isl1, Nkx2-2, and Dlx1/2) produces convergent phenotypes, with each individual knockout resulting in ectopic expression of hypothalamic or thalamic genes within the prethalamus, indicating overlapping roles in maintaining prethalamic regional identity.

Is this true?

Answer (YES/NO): YES